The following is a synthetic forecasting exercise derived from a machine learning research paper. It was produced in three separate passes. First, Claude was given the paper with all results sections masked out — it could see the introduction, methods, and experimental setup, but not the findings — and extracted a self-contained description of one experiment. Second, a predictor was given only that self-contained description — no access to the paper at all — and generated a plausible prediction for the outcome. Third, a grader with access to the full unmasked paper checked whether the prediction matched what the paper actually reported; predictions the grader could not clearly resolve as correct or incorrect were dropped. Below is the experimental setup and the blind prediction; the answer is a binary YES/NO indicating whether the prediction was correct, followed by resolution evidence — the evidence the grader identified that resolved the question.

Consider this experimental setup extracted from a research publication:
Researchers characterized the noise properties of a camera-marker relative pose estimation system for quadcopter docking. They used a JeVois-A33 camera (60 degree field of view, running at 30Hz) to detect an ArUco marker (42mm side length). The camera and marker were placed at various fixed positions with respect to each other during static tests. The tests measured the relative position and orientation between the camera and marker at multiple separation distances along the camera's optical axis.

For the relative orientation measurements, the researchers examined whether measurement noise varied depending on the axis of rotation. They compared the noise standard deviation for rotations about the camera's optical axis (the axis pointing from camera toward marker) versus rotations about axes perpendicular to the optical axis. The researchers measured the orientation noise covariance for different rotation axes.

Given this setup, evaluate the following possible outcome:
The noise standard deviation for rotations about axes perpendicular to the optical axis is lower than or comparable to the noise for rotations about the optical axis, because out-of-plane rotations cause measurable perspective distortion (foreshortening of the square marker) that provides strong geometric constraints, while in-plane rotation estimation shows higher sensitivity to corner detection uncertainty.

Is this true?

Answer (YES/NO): NO